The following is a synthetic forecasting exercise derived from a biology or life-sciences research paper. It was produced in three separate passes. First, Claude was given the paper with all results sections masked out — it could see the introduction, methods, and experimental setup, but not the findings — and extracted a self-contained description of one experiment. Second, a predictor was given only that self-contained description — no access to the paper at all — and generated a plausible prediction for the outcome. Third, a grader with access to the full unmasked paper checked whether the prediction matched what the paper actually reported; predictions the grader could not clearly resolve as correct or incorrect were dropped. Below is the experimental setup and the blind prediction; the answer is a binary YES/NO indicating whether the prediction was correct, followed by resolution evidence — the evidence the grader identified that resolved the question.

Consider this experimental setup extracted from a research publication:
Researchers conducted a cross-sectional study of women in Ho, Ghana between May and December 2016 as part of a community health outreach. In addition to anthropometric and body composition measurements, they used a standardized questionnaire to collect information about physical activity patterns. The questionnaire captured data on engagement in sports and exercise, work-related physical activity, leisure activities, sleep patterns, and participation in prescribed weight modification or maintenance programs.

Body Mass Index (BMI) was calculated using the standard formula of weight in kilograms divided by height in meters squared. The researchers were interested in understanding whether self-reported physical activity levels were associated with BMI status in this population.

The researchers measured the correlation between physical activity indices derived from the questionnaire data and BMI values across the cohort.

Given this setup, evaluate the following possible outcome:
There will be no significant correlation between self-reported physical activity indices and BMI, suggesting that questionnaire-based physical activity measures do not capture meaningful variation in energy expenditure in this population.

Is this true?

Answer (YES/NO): YES